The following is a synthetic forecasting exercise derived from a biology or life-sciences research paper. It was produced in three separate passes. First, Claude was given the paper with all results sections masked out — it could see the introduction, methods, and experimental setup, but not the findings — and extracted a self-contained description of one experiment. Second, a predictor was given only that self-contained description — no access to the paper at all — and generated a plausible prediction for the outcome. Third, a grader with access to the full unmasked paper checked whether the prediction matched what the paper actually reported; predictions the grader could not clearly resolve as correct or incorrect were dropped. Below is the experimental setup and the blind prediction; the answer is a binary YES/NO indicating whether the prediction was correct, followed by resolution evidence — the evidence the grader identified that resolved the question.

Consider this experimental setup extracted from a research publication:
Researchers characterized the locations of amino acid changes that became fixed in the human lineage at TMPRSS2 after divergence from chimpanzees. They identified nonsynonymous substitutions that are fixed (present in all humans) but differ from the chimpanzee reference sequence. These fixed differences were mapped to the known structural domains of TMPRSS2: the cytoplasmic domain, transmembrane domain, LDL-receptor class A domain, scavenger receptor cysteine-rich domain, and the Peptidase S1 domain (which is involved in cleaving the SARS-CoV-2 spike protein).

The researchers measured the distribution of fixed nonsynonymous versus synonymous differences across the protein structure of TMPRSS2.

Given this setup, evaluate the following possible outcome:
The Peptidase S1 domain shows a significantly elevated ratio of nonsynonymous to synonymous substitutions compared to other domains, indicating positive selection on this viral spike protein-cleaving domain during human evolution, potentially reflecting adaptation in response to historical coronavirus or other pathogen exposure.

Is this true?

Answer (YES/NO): NO